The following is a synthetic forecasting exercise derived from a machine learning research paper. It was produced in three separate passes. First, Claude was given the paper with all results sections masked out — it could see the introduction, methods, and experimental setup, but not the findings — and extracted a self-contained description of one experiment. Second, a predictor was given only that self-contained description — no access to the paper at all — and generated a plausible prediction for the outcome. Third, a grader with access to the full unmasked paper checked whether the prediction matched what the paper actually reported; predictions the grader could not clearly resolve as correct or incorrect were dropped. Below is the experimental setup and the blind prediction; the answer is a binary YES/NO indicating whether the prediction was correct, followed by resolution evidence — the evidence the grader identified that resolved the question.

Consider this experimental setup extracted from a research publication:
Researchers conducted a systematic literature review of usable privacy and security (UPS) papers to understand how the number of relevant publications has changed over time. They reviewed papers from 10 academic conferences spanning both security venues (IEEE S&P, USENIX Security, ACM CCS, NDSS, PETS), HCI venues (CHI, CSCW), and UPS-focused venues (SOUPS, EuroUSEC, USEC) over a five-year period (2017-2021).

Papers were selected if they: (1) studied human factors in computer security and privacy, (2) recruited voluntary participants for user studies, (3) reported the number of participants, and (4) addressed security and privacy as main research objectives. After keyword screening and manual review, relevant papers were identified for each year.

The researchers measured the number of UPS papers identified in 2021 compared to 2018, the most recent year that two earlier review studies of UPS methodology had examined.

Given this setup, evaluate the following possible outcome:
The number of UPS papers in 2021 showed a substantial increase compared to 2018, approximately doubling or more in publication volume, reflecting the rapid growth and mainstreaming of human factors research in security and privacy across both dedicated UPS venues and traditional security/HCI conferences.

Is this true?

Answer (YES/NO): NO